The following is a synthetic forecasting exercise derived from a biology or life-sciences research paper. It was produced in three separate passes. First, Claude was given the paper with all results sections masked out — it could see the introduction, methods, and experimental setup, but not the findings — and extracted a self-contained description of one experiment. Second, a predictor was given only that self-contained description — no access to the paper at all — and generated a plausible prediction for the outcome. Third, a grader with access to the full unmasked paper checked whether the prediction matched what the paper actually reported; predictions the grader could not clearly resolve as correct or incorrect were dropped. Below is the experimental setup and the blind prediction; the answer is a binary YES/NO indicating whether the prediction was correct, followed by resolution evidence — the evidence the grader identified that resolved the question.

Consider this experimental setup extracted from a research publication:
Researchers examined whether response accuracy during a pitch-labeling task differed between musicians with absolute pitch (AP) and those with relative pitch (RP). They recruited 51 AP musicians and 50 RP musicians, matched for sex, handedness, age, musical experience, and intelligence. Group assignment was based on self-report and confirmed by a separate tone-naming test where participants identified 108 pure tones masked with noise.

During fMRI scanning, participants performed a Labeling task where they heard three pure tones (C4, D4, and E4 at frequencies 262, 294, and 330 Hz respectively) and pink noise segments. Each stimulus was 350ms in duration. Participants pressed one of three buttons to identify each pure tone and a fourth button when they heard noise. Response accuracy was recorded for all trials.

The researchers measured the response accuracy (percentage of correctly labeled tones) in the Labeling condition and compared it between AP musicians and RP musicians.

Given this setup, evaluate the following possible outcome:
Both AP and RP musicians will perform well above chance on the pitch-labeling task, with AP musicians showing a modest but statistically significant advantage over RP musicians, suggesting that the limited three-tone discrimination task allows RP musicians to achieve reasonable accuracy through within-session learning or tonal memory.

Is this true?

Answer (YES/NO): YES